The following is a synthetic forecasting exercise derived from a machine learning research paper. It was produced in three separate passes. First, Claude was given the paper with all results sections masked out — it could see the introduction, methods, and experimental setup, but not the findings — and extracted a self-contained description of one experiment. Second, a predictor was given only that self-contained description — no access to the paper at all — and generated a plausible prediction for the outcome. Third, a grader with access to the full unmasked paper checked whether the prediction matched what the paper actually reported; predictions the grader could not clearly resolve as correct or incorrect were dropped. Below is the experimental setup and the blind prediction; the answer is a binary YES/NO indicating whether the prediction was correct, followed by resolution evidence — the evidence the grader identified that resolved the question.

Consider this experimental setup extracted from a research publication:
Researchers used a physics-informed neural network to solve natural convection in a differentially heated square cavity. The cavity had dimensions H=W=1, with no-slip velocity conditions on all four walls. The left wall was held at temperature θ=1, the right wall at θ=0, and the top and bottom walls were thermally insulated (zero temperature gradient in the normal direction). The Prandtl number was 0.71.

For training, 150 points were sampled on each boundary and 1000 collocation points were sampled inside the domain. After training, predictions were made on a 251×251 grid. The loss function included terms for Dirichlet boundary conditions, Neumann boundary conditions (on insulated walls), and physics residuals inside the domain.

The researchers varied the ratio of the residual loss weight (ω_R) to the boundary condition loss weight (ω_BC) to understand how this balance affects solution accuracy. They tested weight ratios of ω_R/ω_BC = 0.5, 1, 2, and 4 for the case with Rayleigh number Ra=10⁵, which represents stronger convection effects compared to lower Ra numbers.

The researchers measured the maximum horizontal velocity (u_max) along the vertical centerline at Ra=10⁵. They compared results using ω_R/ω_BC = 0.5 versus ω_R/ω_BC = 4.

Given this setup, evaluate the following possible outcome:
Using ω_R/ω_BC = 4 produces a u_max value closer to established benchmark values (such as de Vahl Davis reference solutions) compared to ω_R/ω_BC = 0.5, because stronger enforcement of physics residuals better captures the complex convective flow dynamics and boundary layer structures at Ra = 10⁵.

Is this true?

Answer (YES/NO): NO